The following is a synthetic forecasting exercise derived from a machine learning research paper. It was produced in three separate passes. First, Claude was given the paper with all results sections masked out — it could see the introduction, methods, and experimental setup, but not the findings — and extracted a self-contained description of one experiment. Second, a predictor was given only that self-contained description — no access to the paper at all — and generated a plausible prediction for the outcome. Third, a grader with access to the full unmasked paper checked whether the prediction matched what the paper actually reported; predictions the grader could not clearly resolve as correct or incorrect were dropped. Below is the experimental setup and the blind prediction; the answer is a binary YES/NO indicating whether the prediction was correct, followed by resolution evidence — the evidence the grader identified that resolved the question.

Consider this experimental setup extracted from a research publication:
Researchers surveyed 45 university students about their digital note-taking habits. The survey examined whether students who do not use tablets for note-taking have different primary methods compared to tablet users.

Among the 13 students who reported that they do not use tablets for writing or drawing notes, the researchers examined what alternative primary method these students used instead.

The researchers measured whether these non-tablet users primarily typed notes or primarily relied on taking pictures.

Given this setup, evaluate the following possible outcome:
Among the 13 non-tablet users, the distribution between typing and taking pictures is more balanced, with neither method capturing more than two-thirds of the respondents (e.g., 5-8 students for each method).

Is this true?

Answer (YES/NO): NO